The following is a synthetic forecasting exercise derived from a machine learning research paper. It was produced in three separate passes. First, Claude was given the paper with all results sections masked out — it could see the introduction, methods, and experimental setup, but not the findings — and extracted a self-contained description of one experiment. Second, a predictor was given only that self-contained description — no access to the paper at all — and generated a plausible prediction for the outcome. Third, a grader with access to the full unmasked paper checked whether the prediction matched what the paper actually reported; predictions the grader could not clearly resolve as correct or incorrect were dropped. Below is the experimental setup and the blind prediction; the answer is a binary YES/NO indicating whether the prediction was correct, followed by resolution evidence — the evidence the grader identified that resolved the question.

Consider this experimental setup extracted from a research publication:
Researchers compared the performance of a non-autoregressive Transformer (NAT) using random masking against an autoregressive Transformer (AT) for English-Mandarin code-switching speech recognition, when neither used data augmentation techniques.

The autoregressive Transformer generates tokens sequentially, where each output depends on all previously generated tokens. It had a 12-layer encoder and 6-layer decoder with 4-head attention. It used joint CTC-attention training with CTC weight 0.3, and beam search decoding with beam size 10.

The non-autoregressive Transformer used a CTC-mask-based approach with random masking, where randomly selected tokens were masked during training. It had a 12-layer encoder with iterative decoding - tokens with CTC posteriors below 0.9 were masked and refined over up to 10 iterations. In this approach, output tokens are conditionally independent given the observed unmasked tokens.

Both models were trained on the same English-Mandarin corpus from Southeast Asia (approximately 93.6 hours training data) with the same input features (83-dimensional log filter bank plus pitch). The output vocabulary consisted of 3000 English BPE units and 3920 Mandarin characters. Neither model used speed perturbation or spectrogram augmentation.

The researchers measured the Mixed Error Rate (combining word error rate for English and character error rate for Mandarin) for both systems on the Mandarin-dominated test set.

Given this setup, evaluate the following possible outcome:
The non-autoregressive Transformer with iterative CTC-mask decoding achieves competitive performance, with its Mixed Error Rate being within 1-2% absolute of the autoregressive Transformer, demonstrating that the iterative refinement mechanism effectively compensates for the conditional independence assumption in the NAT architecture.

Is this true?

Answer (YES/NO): YES